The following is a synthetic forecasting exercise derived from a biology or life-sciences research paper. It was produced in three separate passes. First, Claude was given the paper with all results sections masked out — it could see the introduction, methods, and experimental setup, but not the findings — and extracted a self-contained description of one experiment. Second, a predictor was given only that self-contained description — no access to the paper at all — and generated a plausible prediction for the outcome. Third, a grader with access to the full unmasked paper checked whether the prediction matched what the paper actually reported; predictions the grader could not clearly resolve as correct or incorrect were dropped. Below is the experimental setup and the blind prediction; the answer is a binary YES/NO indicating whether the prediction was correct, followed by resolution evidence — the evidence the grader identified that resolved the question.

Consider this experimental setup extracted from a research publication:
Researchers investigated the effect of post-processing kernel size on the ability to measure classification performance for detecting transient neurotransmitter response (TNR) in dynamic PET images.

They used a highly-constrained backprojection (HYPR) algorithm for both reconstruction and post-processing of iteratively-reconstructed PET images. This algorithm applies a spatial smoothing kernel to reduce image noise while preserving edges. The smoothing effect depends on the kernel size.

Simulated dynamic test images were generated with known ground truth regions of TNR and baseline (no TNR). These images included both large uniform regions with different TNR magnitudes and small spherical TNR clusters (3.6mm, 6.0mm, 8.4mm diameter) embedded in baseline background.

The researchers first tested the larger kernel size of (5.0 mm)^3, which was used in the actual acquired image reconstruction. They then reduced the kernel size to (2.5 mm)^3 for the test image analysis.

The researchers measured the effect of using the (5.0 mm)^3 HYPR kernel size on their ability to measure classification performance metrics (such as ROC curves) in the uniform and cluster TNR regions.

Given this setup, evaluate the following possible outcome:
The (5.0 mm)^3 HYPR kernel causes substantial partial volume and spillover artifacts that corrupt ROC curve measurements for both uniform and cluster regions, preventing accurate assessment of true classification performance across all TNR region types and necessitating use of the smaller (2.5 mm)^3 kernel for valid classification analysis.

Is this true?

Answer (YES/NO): YES